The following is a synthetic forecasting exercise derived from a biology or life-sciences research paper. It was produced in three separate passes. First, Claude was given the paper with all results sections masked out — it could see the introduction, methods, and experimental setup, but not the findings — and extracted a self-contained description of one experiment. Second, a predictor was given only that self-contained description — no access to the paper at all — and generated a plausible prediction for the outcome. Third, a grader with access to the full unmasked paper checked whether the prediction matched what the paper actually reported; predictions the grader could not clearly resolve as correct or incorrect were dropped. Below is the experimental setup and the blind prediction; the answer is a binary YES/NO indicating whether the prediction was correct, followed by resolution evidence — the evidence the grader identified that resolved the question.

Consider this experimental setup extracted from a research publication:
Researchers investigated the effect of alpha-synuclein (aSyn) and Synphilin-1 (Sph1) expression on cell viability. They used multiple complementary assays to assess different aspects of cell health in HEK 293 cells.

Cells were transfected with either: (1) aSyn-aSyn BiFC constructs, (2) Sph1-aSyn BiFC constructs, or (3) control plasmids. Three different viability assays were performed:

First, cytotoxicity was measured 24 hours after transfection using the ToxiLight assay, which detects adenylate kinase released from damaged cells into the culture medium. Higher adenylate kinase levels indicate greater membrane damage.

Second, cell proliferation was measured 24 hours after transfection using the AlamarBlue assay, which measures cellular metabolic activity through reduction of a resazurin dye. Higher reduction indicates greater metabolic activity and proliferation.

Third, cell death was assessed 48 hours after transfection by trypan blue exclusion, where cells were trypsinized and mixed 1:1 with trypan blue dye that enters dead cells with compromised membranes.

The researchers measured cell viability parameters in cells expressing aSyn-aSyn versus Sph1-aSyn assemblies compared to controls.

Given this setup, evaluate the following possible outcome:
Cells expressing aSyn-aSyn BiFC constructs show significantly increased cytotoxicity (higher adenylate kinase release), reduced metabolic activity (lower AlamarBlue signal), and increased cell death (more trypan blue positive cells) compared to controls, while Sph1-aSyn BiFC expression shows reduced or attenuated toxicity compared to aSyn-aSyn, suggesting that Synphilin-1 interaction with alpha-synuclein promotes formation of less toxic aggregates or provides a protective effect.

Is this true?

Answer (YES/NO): NO